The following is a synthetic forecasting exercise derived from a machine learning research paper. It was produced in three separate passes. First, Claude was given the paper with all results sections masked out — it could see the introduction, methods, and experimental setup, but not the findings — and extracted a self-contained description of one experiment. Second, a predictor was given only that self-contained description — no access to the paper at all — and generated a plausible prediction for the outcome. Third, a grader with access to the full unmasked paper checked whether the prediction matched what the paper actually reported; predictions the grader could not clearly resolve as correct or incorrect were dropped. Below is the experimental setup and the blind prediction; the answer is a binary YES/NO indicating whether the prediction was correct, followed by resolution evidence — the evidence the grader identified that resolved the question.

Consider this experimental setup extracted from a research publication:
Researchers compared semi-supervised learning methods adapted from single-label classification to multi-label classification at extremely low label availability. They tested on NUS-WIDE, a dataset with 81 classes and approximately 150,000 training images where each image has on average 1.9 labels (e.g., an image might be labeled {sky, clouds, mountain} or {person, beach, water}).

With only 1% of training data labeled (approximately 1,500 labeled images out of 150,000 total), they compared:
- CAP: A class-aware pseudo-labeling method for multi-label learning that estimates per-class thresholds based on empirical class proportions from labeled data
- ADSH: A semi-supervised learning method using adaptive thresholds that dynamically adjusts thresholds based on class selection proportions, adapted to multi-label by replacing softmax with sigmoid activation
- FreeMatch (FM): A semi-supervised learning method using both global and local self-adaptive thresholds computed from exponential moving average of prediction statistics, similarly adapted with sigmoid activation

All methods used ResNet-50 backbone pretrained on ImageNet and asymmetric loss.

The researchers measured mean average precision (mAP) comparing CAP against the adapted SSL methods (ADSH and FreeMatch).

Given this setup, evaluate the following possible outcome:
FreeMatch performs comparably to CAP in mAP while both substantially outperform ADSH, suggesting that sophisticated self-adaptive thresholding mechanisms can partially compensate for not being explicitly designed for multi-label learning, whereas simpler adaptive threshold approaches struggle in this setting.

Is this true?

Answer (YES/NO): NO